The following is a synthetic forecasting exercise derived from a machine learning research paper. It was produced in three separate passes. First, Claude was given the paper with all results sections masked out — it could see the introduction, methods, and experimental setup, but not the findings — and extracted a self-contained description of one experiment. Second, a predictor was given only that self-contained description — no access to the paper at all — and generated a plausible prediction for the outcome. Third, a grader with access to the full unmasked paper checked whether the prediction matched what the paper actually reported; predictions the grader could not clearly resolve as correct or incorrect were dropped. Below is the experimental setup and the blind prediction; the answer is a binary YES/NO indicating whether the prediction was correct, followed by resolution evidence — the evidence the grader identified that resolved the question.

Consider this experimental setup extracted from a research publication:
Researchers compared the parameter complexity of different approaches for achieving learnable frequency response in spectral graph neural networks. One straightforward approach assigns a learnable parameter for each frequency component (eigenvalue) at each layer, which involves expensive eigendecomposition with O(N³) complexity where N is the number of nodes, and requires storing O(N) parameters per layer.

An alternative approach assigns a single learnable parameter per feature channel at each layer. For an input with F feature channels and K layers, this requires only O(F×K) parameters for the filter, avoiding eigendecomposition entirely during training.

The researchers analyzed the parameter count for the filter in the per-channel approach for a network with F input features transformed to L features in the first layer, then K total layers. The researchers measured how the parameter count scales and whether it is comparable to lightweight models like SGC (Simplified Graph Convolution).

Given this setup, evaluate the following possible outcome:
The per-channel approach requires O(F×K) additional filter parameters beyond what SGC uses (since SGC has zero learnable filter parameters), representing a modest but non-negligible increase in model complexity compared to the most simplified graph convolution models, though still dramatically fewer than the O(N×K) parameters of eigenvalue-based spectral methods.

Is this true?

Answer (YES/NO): NO